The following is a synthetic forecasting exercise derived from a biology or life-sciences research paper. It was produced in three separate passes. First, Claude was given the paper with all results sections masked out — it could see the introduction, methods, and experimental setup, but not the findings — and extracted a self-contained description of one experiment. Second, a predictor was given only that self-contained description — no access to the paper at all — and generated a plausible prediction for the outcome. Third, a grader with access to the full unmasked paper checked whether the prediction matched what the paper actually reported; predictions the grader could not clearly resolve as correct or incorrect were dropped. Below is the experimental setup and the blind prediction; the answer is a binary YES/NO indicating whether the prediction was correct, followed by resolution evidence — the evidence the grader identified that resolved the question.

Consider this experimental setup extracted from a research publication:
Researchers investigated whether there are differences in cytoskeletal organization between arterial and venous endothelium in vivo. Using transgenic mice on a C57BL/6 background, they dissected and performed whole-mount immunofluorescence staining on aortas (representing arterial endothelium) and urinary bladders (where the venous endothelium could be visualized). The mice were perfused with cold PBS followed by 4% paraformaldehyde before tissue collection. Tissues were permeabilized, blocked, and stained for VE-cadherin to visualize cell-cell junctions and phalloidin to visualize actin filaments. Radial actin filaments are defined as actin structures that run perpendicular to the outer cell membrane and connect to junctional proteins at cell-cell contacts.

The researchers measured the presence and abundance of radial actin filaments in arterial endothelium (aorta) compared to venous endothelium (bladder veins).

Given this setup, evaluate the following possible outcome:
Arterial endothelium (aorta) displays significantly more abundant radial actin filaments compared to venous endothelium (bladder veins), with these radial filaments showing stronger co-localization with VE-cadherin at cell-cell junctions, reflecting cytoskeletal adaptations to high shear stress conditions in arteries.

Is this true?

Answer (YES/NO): YES